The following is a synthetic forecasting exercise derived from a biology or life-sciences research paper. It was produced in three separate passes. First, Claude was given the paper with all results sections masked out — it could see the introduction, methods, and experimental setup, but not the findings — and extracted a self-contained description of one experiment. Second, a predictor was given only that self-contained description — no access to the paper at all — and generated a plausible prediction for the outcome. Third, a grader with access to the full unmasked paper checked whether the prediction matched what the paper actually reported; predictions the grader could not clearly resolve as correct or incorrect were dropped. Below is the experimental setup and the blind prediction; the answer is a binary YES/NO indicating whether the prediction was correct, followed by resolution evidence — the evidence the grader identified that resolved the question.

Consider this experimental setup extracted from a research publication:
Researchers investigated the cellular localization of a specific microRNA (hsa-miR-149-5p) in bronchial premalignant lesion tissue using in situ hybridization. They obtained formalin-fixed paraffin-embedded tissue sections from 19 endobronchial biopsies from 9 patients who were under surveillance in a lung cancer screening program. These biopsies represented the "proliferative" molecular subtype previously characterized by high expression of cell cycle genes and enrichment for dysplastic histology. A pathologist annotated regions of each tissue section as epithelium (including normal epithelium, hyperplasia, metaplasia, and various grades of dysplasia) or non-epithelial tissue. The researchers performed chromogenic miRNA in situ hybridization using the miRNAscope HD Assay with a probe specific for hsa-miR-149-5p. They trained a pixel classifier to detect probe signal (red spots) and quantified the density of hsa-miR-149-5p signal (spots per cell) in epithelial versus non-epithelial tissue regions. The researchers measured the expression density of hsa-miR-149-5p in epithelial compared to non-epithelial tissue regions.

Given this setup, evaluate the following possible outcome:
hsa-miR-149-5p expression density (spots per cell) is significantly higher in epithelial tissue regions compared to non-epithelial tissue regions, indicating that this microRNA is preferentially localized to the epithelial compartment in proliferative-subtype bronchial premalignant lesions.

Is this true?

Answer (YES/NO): YES